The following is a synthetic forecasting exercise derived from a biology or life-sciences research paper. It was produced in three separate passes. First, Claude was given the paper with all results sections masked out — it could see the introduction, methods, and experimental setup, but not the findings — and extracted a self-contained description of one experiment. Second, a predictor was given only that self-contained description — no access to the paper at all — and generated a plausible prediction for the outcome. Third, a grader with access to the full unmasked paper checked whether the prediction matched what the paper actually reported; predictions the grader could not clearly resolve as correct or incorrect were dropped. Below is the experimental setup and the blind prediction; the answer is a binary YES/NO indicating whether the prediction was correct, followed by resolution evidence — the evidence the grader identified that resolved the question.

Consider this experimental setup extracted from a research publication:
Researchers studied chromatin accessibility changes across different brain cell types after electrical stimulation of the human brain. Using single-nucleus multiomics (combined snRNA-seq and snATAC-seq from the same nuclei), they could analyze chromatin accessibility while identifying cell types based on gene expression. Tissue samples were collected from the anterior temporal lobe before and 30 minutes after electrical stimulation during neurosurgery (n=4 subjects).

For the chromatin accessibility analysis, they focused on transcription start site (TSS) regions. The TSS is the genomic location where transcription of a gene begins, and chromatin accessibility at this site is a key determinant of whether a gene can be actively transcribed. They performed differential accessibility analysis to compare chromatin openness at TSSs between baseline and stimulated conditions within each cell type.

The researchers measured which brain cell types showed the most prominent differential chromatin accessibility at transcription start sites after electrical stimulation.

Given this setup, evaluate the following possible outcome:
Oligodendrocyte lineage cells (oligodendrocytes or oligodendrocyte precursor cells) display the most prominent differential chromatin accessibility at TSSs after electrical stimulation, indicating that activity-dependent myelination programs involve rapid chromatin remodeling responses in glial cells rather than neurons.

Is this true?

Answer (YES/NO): NO